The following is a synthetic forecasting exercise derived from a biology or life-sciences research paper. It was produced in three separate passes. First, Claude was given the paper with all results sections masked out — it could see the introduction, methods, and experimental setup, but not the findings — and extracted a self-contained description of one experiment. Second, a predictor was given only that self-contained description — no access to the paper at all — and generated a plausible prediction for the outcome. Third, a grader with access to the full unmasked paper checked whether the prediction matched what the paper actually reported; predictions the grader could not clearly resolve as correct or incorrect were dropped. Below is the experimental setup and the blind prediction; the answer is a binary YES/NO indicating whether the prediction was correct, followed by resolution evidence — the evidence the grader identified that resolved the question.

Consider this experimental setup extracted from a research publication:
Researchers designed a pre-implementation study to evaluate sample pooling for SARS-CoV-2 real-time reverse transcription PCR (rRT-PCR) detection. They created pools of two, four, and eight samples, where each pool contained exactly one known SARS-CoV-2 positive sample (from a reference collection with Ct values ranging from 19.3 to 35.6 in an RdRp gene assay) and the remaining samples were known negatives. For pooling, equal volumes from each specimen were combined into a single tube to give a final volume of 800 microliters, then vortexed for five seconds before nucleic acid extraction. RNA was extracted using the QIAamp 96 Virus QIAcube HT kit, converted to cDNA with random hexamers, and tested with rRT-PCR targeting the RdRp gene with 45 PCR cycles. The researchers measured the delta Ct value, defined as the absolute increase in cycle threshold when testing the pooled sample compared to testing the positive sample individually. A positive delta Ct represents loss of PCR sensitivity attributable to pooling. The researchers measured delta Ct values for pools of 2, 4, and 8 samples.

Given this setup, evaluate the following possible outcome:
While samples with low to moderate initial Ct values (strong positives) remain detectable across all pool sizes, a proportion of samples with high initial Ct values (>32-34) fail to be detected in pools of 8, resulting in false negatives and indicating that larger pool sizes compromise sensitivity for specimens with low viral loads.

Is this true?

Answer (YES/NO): NO